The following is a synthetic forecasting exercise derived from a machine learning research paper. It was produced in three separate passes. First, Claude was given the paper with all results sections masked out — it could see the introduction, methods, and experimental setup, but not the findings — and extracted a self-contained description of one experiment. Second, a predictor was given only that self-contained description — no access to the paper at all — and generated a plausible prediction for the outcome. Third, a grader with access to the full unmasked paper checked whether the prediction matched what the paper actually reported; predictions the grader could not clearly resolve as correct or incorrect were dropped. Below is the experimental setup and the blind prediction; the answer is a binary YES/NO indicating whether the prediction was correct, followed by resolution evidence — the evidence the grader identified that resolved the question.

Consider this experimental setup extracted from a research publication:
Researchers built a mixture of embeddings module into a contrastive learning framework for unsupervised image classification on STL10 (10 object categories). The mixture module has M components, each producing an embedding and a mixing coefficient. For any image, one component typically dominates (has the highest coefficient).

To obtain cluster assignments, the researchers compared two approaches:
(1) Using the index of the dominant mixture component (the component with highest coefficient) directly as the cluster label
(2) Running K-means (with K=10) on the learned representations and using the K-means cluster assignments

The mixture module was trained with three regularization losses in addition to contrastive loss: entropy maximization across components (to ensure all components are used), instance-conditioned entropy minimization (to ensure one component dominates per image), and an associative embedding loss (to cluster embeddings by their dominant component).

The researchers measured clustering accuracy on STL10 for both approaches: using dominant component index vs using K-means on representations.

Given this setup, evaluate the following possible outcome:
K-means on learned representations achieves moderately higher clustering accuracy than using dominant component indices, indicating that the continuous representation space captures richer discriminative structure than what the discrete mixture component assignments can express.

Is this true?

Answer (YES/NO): YES